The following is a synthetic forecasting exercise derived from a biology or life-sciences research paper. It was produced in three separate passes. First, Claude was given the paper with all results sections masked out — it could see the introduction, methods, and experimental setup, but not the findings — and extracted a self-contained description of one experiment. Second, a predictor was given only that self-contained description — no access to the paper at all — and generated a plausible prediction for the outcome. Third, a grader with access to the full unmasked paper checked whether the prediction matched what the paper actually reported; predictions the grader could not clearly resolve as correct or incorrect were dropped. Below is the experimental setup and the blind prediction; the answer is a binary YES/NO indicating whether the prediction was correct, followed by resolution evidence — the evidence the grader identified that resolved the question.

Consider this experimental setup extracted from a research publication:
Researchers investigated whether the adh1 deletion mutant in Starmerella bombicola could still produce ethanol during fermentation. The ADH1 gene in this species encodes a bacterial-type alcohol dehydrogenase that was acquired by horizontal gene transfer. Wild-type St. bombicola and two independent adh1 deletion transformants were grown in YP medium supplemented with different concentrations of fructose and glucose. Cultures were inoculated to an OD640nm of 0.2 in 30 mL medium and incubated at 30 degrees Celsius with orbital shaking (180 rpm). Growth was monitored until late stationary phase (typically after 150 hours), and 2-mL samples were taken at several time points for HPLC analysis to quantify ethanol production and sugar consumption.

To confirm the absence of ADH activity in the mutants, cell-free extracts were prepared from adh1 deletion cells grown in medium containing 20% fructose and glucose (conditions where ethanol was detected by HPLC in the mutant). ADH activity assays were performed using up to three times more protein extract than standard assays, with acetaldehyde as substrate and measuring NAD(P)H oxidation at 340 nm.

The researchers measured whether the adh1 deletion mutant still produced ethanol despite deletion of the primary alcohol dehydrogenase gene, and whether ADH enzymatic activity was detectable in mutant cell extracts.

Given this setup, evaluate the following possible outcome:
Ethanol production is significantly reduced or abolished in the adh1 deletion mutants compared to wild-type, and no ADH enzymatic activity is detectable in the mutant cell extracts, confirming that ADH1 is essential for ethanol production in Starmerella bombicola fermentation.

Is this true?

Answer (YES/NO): NO